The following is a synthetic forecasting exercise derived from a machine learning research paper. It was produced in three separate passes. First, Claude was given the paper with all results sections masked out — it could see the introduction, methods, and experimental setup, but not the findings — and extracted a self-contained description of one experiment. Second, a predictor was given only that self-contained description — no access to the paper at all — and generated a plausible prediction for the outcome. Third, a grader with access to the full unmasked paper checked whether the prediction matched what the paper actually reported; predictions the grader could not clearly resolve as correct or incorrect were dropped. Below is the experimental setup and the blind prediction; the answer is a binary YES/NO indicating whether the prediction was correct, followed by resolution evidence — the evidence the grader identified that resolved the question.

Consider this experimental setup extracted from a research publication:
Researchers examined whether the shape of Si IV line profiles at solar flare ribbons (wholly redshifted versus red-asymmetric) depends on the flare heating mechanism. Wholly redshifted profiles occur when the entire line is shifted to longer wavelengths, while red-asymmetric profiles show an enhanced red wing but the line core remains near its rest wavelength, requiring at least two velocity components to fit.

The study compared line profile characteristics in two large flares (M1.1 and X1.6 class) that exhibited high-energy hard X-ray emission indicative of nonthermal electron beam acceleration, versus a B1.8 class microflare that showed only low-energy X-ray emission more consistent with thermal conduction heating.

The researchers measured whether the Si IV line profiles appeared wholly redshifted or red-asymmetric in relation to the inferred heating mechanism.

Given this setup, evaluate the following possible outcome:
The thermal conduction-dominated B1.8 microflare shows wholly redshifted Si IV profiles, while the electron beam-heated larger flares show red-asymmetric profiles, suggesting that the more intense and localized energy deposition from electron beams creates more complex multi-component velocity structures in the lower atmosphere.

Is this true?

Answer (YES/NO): YES